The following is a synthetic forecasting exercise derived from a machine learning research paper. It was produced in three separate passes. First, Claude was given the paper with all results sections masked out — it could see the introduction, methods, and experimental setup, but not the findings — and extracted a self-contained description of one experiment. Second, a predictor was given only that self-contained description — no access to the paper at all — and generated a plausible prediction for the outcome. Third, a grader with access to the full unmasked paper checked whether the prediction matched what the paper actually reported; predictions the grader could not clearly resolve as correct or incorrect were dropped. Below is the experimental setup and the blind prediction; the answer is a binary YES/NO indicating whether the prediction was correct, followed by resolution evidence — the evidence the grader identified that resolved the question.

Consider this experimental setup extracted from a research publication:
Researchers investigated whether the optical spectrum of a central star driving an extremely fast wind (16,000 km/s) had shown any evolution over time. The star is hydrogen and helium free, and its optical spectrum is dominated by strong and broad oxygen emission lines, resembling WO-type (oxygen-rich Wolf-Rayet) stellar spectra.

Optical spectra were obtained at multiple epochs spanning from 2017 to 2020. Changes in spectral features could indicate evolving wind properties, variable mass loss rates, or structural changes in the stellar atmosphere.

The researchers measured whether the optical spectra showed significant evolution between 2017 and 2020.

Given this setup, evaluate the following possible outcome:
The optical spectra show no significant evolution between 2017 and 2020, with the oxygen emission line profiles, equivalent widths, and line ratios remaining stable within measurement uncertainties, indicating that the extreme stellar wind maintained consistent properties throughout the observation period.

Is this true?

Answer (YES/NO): YES